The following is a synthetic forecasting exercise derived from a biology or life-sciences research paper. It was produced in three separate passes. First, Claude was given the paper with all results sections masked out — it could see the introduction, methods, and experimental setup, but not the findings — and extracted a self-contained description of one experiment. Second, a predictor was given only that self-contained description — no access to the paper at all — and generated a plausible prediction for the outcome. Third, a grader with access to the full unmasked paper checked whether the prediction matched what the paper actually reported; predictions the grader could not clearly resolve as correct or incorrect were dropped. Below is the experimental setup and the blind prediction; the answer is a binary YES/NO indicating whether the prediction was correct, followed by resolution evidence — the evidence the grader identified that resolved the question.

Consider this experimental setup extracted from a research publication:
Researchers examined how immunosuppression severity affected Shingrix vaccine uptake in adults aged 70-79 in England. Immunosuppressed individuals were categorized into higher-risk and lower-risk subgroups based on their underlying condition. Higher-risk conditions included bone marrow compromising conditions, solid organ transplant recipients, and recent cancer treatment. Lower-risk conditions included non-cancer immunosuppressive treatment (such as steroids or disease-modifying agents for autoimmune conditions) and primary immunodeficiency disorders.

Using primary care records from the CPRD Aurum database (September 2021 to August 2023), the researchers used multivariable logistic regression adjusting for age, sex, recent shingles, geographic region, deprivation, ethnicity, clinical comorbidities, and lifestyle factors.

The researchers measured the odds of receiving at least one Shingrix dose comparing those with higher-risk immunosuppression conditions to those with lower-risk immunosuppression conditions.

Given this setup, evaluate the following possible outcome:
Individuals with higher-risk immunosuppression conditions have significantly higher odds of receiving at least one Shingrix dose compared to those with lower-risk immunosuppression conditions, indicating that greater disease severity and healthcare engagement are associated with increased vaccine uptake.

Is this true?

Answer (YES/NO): NO